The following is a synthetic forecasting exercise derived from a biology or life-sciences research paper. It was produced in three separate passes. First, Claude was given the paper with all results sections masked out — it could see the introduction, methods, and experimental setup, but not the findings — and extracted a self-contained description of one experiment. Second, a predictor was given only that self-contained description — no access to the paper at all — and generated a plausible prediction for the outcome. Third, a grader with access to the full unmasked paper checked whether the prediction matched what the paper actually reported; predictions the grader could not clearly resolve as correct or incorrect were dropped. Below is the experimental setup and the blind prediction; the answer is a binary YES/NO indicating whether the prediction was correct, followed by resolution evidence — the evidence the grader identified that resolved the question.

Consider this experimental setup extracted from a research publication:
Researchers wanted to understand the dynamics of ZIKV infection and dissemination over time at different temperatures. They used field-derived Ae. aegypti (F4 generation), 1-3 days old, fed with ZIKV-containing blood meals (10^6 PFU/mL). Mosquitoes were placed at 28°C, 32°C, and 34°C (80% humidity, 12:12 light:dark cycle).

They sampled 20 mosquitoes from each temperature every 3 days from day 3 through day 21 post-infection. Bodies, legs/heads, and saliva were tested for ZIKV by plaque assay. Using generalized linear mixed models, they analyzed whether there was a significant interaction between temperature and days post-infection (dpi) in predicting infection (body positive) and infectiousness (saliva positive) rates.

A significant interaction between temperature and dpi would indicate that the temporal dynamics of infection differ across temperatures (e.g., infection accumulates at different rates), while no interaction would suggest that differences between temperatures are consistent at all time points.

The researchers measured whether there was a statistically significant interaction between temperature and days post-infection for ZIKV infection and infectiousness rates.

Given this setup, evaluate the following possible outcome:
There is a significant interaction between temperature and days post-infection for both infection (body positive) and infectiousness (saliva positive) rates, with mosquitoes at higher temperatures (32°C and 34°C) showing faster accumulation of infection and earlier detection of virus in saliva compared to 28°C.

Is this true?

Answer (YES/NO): YES